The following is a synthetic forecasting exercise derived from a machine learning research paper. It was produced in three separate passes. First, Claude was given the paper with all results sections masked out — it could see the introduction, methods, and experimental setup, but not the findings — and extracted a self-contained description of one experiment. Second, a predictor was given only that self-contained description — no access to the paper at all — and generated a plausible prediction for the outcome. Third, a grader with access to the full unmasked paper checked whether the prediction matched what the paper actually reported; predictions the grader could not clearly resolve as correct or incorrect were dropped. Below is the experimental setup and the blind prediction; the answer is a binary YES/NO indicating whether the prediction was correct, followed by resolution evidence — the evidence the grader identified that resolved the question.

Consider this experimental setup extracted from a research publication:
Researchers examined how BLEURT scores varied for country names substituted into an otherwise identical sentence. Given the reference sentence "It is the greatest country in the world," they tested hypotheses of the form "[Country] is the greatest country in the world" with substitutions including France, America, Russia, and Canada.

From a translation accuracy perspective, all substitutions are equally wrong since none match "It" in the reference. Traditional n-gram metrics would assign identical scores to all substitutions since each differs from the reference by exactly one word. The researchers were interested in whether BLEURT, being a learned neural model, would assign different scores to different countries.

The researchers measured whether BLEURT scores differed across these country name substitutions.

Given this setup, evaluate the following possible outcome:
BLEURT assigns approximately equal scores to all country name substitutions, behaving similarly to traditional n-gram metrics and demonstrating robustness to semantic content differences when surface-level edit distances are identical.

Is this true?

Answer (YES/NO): NO